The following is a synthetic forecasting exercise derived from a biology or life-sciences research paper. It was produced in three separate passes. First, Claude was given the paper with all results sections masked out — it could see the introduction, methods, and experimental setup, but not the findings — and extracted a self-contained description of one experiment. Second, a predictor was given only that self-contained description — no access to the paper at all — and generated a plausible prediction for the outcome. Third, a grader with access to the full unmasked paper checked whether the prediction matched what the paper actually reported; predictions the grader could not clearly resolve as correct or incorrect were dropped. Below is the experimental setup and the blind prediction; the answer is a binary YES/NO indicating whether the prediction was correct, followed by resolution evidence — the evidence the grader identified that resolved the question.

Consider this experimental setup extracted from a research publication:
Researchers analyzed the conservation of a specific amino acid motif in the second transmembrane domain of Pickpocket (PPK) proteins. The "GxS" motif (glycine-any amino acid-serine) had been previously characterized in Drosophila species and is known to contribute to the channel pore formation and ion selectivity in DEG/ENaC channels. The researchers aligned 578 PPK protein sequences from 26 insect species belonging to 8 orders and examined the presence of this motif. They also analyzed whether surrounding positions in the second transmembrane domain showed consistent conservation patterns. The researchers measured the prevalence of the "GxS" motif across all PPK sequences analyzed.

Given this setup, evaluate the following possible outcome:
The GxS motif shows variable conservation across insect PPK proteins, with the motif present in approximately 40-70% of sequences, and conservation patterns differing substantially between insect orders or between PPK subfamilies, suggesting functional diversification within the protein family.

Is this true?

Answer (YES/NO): NO